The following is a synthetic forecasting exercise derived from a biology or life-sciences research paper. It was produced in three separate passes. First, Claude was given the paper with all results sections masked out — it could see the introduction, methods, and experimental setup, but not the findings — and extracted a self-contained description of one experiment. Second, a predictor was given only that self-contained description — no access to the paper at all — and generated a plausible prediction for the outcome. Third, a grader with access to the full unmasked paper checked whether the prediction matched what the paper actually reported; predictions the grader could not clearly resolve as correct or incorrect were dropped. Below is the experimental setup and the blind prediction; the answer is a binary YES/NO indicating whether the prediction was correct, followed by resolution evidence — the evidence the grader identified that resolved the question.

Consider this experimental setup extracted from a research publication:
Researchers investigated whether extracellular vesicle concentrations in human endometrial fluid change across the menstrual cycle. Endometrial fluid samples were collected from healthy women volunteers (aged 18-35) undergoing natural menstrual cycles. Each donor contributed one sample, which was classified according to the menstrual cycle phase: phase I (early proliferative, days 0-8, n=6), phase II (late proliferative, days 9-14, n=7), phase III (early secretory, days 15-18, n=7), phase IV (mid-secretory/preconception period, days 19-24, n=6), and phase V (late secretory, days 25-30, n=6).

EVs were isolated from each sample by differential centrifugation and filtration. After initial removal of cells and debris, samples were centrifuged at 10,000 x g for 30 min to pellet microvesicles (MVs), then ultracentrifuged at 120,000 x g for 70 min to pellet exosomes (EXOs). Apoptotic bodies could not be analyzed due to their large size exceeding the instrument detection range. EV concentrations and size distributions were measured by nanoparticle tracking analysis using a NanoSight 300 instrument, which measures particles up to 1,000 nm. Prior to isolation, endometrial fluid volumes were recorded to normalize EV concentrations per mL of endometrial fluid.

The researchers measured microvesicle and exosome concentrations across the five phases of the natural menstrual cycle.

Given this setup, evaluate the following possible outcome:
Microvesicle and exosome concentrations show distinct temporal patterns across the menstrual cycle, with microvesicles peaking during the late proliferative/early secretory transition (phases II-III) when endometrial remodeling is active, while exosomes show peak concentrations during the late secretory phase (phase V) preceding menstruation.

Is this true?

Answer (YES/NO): NO